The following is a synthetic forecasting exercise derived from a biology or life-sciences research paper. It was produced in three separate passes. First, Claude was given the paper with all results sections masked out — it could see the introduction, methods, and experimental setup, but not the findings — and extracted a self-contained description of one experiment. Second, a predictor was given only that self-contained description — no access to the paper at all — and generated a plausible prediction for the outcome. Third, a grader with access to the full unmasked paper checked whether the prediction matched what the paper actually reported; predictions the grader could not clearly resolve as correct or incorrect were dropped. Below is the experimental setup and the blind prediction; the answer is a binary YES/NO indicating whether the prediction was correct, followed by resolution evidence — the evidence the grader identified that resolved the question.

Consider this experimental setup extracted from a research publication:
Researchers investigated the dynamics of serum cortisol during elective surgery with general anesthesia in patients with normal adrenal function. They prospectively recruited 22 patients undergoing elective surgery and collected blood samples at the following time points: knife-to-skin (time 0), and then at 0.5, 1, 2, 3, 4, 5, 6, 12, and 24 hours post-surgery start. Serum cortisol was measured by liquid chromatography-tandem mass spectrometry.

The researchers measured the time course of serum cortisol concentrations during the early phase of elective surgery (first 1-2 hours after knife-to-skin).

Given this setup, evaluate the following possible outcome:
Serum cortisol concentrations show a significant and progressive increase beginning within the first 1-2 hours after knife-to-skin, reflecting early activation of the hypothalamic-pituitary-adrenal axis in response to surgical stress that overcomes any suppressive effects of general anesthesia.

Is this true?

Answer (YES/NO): NO